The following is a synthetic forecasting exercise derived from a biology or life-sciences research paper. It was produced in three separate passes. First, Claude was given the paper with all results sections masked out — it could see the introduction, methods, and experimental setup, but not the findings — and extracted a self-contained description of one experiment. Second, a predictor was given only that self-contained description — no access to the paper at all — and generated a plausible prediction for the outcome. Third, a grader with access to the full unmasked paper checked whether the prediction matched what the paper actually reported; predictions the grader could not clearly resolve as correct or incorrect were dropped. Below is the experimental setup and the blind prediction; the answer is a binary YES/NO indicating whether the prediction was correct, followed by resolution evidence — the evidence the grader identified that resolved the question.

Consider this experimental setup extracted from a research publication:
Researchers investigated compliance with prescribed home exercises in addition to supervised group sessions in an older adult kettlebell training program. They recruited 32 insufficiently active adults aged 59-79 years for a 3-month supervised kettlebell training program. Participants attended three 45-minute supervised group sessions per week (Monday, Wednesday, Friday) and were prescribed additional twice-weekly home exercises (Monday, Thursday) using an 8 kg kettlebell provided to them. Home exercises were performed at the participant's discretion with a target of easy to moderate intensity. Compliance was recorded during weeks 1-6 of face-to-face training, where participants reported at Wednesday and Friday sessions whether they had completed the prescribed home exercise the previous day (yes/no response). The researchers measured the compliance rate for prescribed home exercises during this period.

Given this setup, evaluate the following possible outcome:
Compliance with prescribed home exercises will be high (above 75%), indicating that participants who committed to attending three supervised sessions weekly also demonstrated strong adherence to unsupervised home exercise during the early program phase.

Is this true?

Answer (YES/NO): YES